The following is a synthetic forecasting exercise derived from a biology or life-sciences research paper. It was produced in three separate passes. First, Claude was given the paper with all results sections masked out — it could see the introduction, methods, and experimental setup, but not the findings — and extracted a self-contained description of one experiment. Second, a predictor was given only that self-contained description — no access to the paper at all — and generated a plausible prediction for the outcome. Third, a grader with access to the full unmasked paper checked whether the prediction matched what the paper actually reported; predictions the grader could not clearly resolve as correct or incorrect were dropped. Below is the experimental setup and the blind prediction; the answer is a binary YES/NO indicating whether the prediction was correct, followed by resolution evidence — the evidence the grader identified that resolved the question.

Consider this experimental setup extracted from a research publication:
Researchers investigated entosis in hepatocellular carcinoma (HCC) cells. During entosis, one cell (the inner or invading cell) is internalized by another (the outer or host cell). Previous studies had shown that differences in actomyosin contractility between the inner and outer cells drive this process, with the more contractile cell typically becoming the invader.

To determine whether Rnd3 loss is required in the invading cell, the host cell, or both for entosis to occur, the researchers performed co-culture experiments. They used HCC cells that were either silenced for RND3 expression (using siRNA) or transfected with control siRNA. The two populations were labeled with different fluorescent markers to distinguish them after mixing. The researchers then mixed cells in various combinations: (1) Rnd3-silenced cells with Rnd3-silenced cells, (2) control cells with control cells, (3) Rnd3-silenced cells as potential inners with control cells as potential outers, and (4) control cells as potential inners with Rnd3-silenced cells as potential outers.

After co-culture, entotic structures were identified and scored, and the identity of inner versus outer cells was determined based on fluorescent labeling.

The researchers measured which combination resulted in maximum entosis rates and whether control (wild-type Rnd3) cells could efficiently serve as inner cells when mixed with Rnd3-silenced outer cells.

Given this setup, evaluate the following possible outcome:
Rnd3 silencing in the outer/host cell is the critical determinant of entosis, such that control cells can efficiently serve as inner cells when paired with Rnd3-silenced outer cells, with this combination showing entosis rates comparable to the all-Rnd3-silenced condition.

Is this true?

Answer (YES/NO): NO